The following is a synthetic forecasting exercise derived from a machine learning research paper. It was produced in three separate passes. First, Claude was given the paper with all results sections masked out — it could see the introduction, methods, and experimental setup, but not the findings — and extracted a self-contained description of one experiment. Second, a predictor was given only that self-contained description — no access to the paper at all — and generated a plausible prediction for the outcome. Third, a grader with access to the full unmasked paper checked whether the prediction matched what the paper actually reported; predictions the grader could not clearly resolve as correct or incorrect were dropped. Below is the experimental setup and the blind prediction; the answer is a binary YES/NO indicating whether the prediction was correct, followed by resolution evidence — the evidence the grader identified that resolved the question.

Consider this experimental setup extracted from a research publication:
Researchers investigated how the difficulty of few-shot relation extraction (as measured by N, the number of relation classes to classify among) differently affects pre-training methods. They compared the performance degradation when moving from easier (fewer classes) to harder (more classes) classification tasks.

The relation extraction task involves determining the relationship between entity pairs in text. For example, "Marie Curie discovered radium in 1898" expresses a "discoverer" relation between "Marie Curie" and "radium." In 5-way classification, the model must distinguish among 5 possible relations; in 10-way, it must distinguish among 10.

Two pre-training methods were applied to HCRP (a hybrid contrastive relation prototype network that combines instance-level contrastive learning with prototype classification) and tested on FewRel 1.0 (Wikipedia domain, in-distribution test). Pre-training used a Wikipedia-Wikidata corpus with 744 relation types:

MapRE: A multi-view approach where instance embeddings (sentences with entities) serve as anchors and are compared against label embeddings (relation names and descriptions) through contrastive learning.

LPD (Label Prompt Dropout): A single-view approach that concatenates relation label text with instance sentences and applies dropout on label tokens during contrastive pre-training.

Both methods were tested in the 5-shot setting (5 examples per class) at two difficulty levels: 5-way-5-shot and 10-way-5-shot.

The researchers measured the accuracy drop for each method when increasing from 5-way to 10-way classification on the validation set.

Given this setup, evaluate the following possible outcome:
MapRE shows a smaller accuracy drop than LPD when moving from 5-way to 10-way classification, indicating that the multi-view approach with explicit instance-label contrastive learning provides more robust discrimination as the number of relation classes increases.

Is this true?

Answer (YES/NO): NO